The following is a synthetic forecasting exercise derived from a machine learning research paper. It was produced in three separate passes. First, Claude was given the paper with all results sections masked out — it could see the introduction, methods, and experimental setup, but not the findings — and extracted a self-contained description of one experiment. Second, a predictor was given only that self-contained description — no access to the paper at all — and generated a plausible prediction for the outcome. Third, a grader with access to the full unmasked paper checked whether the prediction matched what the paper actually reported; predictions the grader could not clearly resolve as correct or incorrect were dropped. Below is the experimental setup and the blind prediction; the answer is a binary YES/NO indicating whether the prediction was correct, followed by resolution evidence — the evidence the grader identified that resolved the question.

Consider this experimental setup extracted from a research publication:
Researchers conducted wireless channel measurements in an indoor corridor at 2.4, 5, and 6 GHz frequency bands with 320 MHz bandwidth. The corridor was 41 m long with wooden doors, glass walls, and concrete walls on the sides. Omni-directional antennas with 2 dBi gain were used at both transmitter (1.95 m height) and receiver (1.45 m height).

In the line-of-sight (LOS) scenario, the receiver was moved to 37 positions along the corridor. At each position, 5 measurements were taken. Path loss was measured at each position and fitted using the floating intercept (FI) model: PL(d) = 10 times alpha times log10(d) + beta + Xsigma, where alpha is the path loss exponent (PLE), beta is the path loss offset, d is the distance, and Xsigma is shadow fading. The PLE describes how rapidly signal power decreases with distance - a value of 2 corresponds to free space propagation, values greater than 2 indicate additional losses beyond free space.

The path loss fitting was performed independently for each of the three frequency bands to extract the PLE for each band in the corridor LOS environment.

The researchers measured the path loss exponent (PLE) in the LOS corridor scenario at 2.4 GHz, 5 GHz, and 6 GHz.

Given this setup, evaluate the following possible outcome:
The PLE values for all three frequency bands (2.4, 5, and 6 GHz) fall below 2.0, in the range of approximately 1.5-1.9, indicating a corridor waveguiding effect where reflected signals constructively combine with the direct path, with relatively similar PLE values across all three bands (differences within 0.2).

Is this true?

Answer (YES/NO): NO